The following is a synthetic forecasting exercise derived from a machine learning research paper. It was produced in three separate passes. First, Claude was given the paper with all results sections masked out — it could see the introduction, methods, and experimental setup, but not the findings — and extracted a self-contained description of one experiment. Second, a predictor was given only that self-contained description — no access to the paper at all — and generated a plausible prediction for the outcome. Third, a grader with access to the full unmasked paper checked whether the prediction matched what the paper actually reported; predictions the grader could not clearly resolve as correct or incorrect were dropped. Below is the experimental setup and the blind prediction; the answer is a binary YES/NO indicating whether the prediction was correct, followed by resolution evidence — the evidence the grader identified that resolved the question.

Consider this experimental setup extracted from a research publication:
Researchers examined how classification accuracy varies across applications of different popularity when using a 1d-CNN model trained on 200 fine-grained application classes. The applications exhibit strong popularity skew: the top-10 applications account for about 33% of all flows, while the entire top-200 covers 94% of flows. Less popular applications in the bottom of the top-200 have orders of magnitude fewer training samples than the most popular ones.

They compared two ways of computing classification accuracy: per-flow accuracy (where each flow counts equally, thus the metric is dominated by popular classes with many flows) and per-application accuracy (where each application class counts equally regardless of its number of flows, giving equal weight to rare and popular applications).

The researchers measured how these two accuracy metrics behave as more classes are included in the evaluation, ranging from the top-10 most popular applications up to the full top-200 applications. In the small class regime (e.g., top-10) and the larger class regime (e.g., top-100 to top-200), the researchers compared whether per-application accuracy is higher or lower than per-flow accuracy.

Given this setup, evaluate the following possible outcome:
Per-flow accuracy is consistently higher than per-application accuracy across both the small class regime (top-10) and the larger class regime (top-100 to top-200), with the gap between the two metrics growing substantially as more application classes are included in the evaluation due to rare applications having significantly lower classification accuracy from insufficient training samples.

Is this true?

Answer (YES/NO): NO